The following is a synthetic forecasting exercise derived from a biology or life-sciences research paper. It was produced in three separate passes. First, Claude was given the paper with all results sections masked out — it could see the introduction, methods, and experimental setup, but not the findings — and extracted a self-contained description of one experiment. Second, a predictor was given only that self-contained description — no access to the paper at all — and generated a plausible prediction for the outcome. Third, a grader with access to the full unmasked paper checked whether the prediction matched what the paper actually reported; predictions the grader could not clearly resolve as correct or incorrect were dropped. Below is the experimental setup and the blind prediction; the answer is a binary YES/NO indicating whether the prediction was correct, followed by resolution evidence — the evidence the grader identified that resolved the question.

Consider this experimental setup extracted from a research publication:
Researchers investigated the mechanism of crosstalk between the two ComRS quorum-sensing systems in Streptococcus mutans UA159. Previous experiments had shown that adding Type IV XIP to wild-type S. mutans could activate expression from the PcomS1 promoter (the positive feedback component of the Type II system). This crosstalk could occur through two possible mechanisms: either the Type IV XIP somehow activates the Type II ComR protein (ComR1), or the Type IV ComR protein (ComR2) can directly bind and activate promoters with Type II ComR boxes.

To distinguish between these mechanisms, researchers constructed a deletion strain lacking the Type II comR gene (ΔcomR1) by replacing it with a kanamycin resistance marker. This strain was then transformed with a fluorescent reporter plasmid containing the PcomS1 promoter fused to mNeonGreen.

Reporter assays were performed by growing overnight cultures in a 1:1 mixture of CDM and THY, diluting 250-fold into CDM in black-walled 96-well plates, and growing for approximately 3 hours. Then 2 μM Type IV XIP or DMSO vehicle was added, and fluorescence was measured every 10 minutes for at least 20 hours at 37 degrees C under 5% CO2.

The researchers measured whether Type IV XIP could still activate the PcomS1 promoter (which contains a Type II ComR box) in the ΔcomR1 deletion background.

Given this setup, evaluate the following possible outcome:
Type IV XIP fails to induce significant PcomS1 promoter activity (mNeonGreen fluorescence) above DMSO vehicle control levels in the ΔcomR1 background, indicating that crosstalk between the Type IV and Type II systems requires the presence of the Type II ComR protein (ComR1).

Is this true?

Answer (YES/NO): NO